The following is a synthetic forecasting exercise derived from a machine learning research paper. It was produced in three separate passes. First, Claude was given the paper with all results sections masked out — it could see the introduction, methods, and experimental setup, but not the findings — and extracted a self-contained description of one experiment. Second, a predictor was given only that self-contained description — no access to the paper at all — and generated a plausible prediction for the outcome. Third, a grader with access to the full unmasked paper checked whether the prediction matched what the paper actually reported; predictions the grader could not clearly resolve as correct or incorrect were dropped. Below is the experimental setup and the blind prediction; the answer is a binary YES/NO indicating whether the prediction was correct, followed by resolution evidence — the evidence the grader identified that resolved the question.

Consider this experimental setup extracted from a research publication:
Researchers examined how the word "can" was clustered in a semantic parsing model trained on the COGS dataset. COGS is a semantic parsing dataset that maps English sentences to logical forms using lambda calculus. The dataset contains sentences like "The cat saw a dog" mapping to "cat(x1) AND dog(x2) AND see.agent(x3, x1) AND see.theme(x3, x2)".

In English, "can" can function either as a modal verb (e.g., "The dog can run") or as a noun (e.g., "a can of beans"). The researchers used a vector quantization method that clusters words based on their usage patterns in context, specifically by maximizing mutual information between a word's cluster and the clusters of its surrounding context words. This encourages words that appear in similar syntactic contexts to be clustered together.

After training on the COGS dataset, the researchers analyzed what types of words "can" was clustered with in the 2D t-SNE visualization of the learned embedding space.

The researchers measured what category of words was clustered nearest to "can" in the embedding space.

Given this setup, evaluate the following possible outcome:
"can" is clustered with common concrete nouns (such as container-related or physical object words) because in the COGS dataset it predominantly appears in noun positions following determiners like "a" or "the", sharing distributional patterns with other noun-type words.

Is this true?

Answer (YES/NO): YES